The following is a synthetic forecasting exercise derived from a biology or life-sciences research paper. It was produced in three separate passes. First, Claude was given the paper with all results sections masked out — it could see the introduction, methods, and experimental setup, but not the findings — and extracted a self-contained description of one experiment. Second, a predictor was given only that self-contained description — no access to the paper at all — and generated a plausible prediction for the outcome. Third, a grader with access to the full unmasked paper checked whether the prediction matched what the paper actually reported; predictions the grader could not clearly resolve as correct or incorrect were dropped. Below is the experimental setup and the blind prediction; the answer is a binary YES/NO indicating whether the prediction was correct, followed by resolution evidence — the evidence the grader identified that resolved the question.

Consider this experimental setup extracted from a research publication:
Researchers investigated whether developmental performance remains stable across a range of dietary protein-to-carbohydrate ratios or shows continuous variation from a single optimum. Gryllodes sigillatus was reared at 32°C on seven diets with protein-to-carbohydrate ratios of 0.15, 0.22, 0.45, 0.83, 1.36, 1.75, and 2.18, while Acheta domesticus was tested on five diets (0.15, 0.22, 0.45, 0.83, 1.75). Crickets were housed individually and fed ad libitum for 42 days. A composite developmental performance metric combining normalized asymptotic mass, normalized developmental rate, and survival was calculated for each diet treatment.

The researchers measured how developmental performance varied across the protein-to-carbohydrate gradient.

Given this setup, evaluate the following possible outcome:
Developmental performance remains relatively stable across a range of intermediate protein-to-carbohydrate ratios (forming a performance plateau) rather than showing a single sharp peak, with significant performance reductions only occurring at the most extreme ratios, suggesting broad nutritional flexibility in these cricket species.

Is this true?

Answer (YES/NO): YES